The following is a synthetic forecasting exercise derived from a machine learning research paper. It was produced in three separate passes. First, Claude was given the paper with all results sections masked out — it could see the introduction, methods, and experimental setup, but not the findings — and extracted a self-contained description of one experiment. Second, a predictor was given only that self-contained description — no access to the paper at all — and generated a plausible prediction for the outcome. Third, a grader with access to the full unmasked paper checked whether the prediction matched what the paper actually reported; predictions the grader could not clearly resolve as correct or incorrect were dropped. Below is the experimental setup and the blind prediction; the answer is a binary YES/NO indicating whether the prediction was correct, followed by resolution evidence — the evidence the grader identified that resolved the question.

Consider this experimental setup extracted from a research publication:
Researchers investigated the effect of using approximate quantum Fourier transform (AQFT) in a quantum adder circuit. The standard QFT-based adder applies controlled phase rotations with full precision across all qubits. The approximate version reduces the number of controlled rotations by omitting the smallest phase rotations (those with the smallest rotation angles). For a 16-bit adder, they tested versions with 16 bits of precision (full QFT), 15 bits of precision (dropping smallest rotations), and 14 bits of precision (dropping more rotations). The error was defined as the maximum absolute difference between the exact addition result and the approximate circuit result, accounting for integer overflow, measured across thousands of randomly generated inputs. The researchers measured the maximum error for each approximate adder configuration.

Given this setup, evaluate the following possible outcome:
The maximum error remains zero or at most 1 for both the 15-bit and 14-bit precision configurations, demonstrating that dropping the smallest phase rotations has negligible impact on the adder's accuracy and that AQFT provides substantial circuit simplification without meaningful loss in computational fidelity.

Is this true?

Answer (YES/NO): NO